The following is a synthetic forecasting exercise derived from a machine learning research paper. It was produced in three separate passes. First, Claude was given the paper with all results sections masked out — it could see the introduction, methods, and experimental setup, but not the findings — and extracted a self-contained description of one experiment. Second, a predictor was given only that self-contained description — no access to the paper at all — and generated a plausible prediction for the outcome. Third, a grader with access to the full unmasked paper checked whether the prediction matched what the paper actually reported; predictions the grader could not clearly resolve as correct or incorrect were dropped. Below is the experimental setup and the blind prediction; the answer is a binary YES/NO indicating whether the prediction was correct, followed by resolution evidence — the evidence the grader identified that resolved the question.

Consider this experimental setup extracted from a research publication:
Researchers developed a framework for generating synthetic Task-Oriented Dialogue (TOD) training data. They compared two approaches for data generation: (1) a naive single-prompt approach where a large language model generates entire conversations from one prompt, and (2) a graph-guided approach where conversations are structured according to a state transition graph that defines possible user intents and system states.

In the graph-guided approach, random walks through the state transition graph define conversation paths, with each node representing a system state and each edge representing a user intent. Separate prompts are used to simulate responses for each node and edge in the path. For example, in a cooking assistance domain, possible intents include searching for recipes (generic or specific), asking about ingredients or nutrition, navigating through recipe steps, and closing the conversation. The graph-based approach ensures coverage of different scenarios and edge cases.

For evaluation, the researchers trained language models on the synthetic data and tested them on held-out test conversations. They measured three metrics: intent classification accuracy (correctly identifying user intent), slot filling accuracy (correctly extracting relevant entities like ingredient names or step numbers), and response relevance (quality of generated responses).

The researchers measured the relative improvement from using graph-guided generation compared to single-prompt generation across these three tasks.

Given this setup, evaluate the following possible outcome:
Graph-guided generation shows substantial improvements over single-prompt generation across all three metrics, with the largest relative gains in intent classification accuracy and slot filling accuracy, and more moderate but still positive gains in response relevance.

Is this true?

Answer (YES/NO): YES